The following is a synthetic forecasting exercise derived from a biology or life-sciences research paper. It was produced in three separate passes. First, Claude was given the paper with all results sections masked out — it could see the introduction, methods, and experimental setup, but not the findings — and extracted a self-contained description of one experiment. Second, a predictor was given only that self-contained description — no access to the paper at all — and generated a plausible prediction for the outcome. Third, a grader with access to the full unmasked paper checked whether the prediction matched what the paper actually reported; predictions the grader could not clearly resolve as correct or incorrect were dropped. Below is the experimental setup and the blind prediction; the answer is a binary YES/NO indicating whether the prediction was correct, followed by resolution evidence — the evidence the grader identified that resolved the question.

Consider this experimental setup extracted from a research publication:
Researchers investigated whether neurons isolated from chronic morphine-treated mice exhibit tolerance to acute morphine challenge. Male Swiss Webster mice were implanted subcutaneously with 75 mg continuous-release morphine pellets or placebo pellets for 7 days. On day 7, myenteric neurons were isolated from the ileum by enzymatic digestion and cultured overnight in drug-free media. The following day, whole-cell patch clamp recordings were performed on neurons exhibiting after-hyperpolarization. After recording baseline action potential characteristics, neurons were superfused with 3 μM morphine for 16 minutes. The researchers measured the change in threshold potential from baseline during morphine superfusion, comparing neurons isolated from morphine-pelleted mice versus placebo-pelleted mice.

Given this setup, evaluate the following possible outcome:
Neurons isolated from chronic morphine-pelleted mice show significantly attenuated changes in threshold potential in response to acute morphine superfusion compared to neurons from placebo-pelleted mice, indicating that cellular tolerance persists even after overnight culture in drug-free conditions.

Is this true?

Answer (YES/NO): YES